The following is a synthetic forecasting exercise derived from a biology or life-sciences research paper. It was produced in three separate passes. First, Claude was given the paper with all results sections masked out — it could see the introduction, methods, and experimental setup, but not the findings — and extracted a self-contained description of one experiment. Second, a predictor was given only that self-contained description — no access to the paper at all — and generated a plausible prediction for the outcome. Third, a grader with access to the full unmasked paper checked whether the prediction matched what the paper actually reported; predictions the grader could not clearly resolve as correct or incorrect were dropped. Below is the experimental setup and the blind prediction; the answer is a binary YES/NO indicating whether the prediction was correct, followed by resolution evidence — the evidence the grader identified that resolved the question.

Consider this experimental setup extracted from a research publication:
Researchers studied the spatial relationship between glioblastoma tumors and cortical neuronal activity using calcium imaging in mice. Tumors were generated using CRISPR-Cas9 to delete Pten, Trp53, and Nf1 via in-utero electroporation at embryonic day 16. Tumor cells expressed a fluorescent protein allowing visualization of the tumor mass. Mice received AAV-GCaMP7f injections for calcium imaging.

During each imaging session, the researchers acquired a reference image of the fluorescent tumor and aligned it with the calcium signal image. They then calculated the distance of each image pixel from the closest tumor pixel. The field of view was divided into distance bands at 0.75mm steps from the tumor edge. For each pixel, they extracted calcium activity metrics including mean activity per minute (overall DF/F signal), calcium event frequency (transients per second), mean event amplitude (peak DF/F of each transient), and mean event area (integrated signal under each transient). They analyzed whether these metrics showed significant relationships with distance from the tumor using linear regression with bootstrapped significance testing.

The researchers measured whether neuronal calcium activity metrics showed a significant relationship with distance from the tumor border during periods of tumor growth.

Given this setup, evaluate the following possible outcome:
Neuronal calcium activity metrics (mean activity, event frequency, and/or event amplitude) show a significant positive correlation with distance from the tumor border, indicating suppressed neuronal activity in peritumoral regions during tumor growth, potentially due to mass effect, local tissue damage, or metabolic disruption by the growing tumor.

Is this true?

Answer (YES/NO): NO